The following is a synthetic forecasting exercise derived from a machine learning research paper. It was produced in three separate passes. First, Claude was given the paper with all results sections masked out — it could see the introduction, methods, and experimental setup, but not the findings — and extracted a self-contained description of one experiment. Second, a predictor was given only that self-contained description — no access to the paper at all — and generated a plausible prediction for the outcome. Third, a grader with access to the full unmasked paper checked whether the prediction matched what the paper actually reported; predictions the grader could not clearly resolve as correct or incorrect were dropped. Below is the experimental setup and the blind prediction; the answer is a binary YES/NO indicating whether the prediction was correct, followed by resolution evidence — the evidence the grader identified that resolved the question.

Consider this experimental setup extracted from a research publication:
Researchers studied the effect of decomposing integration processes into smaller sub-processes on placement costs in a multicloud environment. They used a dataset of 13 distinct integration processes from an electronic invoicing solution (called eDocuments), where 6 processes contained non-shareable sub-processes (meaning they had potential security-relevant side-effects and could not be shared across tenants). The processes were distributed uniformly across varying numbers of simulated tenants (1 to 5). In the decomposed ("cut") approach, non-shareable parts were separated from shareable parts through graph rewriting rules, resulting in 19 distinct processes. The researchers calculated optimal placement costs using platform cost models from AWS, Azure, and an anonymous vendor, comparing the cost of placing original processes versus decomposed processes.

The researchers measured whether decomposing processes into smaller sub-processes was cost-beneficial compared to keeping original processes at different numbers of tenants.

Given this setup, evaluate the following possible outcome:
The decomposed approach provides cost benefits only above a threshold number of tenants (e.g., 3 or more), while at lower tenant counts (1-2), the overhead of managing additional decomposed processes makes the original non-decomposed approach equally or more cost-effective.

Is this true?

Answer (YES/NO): YES